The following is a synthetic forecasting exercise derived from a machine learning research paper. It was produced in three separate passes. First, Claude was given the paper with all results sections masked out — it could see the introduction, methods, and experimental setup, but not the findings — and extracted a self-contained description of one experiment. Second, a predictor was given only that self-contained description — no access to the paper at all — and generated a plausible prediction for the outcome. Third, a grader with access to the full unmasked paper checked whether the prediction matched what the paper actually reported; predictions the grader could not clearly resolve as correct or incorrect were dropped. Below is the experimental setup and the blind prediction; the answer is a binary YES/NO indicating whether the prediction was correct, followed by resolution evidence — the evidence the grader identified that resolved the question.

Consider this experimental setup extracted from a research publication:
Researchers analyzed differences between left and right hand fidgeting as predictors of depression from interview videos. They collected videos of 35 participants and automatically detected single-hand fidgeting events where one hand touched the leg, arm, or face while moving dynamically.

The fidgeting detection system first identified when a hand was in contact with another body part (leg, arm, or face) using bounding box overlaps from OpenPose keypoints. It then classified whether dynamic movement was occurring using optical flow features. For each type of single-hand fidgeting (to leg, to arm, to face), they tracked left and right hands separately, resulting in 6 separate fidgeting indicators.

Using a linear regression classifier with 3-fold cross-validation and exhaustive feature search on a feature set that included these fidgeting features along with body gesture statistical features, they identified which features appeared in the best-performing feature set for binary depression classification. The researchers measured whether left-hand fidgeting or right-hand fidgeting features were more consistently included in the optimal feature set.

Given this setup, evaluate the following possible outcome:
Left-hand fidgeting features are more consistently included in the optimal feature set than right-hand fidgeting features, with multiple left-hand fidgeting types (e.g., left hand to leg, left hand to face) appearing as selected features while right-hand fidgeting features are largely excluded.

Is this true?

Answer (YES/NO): NO